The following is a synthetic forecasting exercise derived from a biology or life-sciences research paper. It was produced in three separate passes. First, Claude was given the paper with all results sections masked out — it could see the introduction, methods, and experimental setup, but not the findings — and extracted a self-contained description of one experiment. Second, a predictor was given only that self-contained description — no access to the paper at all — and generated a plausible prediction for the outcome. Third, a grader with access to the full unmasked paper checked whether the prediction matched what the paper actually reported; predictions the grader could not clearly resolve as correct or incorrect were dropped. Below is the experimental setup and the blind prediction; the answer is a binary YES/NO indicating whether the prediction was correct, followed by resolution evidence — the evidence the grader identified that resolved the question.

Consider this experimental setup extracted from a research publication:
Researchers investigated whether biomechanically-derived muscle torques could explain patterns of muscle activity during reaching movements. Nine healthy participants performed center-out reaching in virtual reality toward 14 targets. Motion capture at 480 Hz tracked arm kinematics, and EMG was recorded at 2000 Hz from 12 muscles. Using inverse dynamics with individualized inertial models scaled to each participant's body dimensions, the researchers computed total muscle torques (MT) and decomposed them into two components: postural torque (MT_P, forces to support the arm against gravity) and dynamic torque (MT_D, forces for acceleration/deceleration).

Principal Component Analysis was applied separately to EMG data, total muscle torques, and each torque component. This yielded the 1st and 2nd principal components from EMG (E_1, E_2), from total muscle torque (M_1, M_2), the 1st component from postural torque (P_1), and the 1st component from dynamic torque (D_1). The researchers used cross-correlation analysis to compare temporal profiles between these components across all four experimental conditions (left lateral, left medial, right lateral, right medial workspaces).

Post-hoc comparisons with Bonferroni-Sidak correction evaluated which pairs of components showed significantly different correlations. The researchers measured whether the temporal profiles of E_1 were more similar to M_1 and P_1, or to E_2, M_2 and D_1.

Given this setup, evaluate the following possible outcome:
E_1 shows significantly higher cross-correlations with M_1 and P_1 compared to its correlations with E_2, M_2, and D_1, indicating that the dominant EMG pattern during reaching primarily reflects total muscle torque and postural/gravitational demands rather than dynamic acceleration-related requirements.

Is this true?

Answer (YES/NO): YES